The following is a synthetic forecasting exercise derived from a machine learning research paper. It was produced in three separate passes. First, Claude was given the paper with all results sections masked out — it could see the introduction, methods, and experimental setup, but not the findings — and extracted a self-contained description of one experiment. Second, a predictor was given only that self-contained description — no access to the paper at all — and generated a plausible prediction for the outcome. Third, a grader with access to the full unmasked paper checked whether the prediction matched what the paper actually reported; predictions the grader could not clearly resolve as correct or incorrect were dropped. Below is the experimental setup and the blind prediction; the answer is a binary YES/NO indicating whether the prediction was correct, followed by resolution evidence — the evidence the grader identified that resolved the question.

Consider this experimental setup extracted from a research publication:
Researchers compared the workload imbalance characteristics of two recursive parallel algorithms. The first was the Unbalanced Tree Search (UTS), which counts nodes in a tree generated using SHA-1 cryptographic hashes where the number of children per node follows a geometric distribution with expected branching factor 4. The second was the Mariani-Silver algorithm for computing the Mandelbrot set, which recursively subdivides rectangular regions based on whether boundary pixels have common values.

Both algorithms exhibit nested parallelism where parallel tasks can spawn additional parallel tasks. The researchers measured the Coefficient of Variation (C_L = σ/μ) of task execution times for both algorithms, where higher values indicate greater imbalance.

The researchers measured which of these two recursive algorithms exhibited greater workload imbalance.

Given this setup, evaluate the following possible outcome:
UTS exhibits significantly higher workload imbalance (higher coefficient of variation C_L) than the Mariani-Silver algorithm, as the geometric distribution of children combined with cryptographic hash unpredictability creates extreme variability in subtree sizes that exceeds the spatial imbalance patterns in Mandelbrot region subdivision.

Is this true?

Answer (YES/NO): NO